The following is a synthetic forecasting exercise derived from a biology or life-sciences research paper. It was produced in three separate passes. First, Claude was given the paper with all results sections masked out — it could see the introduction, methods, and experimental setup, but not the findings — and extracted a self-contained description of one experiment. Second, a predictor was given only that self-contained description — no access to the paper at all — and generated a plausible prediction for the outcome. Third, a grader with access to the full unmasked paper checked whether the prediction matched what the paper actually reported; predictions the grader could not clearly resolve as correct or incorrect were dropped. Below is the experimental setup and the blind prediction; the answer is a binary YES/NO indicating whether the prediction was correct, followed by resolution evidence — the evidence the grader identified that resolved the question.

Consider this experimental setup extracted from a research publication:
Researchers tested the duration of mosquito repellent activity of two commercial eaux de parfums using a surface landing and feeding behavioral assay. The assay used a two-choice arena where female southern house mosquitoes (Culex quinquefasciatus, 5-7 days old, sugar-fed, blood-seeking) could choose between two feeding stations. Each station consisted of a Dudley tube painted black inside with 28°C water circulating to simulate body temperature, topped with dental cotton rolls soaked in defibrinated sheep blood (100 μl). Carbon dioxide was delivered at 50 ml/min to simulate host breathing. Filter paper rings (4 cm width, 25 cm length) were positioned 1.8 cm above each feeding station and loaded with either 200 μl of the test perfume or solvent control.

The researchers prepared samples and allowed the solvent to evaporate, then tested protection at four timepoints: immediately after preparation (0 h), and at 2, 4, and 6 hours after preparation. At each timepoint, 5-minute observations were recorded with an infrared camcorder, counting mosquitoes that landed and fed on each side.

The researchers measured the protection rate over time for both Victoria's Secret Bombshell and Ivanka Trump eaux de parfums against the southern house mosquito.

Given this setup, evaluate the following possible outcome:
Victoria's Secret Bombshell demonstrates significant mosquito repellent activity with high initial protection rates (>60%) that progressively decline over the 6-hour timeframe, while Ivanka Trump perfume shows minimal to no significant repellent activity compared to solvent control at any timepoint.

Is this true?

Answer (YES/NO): NO